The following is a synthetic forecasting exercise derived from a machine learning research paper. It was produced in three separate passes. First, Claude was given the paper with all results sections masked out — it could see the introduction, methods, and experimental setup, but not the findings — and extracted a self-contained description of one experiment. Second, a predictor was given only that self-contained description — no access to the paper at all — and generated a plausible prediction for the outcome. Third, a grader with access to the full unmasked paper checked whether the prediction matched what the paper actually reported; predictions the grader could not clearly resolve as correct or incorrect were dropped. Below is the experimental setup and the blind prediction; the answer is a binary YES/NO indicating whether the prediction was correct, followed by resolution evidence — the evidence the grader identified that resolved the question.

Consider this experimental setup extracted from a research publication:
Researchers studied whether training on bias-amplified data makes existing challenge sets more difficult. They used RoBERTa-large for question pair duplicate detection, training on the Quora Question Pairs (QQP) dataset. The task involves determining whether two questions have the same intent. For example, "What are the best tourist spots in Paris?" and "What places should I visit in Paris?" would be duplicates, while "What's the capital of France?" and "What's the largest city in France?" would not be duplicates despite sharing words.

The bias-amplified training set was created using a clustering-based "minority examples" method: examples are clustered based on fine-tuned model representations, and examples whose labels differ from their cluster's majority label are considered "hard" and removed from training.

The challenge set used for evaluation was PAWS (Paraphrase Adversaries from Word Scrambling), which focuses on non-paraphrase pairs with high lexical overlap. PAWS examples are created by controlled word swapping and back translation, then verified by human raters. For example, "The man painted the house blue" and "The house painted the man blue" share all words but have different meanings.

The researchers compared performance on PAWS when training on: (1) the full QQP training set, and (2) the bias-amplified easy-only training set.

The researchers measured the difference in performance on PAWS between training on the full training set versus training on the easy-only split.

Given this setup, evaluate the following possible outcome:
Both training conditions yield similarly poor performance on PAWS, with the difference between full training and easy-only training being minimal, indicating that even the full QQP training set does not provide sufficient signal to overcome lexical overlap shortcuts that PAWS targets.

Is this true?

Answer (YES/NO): NO